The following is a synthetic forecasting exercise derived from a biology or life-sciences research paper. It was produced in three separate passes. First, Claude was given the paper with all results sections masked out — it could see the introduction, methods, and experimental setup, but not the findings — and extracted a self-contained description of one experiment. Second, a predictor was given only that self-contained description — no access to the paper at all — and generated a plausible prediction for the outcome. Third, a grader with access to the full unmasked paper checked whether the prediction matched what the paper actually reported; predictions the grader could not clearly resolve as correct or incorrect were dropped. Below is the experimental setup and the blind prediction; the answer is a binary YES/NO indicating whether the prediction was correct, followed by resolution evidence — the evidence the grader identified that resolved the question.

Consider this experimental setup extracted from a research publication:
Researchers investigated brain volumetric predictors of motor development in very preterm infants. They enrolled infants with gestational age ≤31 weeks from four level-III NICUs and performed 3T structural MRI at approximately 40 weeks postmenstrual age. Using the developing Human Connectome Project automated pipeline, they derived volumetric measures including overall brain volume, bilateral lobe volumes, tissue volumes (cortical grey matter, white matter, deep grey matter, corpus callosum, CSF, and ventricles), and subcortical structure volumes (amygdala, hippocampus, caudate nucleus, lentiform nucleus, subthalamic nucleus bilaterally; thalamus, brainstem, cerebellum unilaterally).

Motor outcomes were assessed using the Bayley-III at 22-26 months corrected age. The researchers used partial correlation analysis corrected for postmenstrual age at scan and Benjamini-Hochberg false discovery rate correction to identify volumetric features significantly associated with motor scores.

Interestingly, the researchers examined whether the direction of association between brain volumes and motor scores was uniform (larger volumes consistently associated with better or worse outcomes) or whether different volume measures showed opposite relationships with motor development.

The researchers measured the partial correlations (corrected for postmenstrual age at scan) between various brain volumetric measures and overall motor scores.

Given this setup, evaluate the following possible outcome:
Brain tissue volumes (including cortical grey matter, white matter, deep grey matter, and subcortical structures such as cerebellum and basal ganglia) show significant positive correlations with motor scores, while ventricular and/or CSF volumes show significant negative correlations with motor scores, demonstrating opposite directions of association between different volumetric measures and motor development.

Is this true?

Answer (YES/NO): NO